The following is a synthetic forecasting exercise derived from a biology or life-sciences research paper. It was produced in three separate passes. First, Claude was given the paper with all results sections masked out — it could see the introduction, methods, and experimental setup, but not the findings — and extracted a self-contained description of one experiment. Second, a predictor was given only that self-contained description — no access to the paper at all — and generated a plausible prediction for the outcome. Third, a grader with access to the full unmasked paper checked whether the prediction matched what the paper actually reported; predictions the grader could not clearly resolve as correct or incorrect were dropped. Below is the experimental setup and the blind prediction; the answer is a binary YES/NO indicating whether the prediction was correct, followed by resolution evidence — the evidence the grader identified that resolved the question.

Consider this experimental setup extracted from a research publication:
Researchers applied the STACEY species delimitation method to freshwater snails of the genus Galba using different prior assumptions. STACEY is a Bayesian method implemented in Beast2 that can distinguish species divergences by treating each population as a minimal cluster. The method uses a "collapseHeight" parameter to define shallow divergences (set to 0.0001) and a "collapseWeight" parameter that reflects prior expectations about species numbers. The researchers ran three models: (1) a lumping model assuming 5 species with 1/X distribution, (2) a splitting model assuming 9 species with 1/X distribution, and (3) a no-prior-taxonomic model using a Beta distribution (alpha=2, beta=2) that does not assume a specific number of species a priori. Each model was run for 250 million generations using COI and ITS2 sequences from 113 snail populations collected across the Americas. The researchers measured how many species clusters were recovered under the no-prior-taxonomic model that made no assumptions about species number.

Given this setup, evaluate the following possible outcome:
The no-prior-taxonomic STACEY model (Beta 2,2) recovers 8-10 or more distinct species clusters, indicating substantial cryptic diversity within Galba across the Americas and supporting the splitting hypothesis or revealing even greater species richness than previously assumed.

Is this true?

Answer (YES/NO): YES